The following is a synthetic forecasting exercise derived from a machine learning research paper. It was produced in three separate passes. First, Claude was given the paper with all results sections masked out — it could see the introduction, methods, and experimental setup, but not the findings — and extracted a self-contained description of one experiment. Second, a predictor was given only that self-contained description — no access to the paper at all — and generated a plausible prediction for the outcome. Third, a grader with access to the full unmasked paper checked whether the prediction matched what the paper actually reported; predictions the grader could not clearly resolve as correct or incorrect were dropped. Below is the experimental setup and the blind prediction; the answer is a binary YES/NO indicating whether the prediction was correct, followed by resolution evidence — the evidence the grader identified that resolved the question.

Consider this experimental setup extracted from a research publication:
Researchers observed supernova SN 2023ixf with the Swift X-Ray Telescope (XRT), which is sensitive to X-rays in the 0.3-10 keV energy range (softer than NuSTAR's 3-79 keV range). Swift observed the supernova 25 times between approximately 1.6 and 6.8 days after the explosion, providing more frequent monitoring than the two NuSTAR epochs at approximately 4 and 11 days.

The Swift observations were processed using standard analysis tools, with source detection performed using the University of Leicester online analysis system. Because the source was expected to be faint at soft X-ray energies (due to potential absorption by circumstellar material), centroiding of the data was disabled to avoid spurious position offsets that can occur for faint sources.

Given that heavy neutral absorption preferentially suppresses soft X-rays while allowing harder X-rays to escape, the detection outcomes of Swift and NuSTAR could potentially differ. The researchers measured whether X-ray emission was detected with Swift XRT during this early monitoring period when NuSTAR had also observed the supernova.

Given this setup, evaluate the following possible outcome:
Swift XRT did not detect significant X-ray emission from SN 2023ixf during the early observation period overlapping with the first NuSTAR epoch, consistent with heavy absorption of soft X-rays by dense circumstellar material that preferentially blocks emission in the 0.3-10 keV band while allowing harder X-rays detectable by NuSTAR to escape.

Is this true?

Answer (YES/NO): NO